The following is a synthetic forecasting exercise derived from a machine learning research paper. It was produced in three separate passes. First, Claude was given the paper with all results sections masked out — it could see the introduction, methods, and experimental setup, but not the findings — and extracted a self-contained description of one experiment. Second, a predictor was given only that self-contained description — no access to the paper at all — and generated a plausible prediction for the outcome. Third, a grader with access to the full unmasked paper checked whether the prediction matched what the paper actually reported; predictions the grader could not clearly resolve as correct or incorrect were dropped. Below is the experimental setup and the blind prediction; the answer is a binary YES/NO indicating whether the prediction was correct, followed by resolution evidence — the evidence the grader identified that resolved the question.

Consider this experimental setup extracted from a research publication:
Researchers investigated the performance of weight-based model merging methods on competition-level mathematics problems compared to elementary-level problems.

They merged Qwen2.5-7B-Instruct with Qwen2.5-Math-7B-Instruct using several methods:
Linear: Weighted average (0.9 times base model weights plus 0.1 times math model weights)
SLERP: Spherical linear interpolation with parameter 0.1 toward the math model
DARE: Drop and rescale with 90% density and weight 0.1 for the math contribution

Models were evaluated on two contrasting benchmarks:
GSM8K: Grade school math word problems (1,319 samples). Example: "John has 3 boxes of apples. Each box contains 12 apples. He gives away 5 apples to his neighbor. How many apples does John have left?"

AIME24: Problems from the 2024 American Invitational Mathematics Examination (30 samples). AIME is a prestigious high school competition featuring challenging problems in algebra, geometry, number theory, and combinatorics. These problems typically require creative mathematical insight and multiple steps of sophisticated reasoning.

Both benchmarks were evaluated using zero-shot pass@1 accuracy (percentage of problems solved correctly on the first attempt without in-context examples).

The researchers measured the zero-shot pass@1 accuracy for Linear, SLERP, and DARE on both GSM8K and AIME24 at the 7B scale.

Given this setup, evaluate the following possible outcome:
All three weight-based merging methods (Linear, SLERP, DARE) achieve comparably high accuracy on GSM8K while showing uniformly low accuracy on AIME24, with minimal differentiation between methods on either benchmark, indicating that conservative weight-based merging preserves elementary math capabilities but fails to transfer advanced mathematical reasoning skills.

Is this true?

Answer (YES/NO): YES